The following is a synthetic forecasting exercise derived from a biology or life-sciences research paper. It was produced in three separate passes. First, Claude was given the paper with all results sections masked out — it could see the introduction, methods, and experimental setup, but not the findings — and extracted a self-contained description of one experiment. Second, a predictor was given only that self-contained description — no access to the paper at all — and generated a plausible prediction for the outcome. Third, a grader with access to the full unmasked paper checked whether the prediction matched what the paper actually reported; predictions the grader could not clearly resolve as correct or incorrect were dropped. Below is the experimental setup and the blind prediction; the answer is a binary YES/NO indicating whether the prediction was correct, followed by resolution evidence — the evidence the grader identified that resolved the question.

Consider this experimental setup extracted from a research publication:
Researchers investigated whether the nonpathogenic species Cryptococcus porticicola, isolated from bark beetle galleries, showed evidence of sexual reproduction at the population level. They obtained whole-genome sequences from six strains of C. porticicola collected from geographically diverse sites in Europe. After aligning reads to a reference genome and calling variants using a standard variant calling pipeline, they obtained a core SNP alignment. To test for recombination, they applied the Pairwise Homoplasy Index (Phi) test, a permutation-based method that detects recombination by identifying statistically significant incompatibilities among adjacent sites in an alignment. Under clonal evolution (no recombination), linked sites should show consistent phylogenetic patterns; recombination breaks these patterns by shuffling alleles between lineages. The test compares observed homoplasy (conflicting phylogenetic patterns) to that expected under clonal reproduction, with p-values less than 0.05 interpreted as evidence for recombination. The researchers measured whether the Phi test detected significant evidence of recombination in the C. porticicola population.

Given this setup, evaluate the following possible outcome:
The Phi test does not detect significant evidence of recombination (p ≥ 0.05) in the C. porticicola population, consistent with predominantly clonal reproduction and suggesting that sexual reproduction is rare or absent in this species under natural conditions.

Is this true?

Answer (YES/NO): NO